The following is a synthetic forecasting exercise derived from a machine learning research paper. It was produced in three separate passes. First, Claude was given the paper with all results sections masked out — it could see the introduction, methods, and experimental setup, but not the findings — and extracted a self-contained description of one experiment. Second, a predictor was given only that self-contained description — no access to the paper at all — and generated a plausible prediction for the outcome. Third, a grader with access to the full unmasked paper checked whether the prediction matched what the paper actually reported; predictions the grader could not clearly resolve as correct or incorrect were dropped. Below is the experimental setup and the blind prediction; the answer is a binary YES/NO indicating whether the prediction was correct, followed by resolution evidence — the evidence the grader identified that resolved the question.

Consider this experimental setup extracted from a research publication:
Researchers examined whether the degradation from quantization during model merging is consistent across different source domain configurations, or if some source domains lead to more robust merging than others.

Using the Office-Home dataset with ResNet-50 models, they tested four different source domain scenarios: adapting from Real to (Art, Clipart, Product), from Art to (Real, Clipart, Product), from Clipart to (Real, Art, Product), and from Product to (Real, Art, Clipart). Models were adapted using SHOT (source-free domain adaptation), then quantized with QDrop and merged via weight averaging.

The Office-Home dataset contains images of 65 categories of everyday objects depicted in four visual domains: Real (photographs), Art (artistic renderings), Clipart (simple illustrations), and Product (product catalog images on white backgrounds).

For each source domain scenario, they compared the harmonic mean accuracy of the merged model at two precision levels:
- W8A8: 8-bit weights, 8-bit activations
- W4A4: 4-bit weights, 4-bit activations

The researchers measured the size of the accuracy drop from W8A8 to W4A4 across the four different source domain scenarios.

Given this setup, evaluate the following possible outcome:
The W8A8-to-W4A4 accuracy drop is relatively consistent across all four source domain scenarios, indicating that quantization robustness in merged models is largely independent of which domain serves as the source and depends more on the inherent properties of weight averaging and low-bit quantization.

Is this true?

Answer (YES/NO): NO